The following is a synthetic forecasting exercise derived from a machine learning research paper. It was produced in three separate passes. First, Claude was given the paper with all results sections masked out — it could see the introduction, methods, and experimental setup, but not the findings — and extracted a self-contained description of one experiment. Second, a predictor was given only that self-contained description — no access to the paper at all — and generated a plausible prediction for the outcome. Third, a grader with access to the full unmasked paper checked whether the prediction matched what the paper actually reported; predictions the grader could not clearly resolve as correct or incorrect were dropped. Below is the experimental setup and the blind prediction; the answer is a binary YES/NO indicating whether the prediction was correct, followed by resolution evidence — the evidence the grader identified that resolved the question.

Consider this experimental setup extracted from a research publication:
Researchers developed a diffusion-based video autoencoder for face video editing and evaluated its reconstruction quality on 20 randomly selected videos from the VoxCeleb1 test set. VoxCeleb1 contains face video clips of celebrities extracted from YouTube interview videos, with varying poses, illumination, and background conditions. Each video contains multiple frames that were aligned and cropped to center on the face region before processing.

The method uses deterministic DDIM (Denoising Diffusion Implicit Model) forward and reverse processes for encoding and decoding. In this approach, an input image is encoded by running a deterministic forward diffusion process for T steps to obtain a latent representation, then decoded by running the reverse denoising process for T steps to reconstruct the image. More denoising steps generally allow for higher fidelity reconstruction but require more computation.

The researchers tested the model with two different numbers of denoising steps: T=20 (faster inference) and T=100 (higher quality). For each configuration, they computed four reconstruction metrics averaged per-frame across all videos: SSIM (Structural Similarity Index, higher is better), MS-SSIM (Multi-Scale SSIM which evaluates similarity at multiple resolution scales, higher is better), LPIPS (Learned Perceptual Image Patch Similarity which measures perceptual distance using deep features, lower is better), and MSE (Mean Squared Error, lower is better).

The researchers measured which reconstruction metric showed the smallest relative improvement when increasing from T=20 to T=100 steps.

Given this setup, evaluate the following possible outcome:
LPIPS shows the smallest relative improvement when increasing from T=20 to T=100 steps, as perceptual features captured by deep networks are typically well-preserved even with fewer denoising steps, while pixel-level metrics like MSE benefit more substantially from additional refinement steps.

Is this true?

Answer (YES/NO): NO